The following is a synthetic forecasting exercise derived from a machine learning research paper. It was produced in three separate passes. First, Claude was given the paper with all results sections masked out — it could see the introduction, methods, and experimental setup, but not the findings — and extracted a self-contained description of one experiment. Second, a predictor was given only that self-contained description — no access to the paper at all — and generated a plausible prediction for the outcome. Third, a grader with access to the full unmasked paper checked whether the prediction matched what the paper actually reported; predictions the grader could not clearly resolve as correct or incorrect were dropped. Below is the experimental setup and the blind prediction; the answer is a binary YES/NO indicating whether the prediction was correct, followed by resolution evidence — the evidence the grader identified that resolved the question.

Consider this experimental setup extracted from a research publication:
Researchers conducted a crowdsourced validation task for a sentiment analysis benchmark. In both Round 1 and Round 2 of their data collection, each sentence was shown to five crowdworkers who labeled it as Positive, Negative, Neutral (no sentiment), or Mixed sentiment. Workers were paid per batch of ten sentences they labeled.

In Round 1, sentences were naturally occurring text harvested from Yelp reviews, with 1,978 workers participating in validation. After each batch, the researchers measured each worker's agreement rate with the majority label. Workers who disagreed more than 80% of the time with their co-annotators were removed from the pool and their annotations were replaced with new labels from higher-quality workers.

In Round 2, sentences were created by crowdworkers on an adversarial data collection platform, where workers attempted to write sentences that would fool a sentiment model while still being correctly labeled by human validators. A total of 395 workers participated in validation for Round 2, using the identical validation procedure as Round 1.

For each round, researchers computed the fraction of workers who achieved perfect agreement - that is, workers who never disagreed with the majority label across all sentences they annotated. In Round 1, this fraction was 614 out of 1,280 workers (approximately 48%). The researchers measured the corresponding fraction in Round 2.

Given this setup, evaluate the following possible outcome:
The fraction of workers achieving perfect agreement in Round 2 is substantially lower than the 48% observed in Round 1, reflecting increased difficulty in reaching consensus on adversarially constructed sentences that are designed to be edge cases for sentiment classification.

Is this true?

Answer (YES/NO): NO